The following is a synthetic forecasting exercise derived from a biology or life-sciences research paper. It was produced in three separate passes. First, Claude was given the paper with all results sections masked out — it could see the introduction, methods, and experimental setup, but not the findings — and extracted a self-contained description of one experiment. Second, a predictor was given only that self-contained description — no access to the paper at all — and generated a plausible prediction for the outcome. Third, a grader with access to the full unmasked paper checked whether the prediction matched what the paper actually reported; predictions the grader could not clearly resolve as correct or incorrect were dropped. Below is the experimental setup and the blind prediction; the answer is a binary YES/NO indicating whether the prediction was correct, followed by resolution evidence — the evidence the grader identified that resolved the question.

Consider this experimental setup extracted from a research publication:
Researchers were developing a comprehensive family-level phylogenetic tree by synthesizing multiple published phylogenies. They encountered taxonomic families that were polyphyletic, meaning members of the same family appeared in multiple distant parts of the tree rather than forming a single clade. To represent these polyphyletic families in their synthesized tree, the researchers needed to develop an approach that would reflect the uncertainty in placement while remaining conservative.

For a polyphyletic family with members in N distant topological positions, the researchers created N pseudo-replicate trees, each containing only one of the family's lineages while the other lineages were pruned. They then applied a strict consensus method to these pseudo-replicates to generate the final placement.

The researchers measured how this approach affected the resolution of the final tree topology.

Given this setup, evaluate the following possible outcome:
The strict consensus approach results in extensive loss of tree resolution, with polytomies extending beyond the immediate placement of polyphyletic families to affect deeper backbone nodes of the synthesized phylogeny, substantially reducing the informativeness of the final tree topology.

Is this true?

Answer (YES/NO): NO